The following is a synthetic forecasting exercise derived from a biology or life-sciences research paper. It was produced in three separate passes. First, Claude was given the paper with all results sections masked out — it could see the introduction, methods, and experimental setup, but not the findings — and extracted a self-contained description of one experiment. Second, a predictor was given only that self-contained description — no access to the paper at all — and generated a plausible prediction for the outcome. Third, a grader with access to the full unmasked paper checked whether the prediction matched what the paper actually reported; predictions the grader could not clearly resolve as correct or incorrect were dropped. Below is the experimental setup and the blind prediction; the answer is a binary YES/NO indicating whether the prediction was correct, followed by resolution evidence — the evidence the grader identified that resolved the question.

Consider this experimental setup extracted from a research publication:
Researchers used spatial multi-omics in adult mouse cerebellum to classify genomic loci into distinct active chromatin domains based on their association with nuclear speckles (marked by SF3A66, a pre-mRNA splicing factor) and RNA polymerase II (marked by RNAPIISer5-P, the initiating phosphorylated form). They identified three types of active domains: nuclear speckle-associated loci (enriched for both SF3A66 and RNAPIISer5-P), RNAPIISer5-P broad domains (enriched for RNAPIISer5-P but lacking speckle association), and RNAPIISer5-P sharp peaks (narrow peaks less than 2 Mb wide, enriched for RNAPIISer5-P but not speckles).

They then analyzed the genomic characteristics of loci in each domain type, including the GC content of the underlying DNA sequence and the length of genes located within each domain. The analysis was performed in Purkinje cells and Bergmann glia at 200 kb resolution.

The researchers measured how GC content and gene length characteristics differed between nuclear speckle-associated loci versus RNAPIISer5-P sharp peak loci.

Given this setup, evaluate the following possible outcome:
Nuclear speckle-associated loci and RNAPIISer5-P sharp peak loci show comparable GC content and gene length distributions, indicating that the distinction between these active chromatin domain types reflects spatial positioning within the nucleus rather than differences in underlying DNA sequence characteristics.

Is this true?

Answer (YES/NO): NO